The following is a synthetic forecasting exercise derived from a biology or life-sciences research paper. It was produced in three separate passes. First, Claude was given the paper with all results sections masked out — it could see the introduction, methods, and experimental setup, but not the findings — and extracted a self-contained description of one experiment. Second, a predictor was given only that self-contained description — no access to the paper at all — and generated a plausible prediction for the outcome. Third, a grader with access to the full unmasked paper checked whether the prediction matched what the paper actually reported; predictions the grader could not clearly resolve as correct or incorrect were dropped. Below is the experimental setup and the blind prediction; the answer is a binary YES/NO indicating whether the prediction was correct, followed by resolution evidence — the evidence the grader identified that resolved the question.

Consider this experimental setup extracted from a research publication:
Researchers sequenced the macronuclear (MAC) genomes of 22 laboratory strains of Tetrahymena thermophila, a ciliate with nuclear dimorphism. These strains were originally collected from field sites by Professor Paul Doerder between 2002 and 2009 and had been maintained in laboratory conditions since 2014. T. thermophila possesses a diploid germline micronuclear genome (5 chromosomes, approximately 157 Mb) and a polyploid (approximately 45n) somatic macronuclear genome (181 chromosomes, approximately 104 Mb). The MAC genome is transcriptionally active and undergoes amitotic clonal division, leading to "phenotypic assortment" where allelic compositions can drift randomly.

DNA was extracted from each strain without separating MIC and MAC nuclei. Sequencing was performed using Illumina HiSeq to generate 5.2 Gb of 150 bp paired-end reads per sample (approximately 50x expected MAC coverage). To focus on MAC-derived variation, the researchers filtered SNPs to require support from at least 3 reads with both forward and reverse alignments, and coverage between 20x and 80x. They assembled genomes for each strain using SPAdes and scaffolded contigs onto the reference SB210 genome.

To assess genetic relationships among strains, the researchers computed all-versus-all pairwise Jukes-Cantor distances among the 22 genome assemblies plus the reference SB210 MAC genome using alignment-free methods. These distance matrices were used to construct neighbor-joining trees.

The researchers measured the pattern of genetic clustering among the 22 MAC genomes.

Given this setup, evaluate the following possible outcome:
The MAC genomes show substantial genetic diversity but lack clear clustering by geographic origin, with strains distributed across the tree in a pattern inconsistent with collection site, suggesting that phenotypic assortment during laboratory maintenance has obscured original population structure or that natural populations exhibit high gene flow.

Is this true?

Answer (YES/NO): NO